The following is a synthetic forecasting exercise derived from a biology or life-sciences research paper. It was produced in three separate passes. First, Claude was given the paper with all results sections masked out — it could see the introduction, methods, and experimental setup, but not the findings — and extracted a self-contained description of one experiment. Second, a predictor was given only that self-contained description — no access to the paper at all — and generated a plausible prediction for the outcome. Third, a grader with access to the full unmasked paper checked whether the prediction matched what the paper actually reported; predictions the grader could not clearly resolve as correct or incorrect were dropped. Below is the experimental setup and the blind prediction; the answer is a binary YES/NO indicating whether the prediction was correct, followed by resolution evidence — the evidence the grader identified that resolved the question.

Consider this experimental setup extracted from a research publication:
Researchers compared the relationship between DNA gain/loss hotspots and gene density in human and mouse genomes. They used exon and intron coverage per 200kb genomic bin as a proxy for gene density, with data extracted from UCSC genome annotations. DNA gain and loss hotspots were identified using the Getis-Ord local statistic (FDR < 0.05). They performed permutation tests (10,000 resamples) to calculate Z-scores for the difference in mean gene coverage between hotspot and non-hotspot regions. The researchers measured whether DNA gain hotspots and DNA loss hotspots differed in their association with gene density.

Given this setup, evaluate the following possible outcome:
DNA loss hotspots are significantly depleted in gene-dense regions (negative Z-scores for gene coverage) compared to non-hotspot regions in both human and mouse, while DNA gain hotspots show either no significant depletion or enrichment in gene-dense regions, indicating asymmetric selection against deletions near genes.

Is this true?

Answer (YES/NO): NO